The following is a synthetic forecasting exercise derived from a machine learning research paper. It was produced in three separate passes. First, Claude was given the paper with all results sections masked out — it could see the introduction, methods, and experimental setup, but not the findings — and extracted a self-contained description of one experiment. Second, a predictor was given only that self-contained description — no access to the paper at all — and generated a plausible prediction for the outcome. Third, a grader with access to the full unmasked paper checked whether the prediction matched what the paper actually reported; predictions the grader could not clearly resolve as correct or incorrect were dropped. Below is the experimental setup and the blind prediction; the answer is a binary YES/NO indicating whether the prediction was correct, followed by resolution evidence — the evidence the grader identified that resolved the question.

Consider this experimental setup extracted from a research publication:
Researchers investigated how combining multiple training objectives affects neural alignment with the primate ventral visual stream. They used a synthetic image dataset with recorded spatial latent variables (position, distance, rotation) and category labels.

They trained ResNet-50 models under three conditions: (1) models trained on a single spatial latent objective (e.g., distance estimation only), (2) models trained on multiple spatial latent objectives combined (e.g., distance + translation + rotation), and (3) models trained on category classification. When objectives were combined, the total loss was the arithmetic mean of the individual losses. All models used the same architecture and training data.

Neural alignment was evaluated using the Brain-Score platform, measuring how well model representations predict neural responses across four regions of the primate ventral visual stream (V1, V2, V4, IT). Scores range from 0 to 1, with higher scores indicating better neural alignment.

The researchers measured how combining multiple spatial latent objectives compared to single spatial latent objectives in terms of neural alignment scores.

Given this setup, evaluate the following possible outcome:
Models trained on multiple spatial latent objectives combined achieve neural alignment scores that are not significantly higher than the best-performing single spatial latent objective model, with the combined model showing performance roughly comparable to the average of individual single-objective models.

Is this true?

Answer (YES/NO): NO